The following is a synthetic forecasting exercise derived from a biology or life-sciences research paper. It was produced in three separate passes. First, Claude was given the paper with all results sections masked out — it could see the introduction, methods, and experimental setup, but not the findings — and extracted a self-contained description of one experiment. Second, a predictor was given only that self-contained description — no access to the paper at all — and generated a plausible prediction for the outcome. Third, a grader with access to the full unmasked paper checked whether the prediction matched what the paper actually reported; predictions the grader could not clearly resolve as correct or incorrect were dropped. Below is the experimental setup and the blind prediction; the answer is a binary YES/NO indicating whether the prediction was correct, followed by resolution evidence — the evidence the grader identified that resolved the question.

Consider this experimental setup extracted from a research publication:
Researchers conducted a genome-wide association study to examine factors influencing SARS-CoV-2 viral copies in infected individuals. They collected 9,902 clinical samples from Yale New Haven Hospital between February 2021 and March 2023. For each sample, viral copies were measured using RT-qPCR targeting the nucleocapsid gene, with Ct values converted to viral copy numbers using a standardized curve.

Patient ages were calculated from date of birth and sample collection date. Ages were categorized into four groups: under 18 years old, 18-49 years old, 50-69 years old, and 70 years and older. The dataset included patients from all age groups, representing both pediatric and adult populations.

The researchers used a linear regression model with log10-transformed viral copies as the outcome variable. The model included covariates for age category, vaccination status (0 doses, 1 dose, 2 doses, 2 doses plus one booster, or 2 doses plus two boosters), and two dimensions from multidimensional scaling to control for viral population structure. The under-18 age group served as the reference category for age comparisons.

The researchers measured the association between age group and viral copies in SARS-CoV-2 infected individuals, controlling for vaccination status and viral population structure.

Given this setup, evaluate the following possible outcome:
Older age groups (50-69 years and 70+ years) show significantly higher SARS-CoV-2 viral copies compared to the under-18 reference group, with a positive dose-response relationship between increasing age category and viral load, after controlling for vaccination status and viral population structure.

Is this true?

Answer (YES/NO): NO